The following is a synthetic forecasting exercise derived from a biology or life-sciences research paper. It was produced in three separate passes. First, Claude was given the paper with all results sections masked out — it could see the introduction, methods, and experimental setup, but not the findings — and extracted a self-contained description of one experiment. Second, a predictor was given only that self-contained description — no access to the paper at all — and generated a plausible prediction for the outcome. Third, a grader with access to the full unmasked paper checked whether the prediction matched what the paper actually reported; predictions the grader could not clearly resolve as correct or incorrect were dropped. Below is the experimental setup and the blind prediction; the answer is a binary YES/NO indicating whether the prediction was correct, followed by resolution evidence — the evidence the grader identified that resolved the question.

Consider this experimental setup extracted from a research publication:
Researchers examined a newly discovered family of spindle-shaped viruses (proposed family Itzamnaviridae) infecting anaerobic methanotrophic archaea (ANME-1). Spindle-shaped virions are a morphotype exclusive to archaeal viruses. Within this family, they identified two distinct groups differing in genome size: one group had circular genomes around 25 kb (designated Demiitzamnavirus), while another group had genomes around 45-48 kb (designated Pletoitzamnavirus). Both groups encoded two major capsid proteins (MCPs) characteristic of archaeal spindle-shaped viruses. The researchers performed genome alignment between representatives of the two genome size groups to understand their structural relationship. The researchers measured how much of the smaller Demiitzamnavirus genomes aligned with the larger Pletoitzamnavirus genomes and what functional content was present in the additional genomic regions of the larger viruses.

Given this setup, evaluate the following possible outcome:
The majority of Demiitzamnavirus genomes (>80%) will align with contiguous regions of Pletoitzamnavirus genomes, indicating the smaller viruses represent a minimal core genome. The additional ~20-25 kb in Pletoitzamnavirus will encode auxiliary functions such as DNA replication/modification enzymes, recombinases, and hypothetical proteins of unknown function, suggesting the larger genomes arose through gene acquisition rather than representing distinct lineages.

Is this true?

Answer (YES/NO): YES